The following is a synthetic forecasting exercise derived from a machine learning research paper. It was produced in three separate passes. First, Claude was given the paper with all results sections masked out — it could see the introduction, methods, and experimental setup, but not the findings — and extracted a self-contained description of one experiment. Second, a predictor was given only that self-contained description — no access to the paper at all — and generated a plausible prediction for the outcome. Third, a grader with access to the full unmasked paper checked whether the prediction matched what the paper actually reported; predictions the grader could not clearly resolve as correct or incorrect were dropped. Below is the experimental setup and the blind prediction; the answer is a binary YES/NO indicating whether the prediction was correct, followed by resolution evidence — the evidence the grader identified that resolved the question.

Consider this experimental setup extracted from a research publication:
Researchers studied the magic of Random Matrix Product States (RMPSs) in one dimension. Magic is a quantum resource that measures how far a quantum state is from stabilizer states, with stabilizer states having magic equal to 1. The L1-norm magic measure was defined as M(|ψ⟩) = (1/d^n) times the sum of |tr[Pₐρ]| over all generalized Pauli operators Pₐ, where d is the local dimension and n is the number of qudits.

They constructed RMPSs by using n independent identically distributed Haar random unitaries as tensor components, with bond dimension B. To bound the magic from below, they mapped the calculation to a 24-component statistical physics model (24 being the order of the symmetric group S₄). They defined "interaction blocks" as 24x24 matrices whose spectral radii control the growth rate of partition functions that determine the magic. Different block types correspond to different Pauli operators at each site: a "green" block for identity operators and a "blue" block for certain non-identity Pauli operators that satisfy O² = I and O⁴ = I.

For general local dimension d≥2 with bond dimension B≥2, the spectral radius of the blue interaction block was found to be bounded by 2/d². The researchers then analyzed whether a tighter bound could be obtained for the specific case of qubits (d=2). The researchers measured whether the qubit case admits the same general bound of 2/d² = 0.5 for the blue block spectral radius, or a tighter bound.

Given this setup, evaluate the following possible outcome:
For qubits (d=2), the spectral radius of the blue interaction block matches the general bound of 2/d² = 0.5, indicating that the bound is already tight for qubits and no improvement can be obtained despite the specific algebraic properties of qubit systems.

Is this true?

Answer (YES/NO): NO